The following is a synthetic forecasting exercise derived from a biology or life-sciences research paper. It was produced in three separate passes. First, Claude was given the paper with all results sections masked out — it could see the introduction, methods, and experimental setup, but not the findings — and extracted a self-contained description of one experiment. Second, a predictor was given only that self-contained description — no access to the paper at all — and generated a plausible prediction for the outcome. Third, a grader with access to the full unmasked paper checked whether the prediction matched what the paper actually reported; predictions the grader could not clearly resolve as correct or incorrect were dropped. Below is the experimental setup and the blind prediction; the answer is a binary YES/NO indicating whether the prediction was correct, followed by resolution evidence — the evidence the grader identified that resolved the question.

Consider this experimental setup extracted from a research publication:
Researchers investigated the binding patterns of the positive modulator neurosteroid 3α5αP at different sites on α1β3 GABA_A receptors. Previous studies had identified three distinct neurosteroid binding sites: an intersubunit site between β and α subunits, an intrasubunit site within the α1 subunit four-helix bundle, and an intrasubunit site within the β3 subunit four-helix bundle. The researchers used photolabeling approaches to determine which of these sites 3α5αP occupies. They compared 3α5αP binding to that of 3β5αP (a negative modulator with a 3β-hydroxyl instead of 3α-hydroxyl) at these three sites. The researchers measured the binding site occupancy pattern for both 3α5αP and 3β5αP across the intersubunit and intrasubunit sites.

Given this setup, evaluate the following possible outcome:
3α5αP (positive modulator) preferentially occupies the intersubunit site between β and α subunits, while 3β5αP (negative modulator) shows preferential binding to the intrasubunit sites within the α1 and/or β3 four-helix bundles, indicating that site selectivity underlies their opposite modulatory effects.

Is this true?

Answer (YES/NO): NO